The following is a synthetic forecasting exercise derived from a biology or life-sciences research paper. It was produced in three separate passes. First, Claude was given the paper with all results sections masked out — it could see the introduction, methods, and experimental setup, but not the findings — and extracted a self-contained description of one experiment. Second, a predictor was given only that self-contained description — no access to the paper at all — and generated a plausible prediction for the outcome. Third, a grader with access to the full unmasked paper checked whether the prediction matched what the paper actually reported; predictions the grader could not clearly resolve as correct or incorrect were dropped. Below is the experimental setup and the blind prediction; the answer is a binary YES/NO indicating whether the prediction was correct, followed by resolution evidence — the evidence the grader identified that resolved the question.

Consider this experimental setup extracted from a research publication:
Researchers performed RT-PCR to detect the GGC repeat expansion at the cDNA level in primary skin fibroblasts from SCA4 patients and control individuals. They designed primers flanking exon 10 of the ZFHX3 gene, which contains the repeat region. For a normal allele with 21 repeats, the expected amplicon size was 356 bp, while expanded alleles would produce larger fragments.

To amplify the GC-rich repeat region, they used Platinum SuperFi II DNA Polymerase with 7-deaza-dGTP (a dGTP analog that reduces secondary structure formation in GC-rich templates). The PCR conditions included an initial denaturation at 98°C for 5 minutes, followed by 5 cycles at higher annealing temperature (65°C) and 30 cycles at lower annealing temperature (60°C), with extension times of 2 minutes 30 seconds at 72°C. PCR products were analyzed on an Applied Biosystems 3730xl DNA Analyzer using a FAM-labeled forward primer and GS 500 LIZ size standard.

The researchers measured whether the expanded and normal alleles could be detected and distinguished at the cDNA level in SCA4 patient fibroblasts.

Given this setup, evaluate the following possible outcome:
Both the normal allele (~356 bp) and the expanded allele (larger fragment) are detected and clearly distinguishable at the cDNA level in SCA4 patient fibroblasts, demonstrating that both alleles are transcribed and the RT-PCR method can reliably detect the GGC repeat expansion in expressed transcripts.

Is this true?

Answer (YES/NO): YES